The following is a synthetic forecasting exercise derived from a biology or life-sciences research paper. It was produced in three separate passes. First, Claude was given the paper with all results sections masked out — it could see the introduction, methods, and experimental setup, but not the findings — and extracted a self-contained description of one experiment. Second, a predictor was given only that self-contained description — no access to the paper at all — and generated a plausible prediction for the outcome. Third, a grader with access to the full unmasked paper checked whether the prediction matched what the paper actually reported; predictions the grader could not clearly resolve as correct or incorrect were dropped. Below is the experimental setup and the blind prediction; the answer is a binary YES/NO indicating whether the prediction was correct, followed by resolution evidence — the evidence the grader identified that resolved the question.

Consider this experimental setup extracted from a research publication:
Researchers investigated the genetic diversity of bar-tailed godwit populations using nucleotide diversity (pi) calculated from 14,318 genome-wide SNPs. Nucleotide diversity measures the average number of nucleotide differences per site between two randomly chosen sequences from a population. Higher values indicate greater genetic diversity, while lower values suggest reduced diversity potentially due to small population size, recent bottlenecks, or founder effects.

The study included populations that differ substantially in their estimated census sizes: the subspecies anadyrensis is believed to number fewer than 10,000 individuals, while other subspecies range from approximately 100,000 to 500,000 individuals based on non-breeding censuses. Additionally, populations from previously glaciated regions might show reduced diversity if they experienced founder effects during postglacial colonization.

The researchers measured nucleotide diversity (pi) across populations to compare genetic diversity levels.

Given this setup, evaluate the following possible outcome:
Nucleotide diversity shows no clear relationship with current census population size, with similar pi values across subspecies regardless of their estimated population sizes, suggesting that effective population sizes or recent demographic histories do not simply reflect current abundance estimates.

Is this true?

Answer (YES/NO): YES